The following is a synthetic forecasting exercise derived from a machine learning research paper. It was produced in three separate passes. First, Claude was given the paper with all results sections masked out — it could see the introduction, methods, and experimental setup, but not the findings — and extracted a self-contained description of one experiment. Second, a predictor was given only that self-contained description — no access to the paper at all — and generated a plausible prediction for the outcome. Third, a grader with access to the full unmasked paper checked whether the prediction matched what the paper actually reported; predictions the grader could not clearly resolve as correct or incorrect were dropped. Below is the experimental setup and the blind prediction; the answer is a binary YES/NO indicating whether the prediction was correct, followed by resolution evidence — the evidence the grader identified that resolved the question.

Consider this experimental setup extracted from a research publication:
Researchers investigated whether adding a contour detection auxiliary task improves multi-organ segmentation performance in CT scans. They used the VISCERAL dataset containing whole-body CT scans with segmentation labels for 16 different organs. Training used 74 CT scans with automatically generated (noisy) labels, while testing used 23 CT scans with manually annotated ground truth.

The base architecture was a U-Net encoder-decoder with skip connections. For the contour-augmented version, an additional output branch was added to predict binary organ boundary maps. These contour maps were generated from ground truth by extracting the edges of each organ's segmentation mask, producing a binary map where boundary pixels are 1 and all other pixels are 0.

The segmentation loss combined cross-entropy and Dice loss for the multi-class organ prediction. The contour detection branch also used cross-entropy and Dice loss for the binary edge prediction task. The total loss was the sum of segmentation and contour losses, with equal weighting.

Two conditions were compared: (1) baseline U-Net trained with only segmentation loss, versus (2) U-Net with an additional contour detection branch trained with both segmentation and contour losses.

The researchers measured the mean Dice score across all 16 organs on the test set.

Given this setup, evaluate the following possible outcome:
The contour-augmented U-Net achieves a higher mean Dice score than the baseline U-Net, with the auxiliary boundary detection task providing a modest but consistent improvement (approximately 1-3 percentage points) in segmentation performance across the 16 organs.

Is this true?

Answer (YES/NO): NO